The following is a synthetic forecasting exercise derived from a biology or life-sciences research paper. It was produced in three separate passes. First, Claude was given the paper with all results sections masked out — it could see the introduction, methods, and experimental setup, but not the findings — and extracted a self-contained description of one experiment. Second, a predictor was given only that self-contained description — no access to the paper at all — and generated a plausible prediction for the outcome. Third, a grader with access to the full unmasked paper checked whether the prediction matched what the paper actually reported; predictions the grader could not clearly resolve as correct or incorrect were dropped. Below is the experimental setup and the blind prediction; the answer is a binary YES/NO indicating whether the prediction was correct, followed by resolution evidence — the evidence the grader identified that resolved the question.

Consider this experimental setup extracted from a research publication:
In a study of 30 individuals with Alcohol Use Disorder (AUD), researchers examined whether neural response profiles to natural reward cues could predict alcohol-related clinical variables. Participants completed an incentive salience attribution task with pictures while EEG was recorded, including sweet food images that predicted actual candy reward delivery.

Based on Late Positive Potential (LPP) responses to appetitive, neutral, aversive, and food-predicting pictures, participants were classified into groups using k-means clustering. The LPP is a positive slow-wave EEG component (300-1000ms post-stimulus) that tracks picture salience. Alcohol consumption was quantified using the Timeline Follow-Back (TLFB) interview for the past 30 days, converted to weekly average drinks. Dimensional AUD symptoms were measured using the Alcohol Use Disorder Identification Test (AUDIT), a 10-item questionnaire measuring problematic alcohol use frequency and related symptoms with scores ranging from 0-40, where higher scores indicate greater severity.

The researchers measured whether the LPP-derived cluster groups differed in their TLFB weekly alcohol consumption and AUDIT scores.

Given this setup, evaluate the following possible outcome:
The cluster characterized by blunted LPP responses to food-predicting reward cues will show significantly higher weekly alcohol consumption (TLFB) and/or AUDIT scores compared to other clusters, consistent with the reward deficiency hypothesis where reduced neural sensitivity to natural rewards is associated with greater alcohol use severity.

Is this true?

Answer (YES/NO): NO